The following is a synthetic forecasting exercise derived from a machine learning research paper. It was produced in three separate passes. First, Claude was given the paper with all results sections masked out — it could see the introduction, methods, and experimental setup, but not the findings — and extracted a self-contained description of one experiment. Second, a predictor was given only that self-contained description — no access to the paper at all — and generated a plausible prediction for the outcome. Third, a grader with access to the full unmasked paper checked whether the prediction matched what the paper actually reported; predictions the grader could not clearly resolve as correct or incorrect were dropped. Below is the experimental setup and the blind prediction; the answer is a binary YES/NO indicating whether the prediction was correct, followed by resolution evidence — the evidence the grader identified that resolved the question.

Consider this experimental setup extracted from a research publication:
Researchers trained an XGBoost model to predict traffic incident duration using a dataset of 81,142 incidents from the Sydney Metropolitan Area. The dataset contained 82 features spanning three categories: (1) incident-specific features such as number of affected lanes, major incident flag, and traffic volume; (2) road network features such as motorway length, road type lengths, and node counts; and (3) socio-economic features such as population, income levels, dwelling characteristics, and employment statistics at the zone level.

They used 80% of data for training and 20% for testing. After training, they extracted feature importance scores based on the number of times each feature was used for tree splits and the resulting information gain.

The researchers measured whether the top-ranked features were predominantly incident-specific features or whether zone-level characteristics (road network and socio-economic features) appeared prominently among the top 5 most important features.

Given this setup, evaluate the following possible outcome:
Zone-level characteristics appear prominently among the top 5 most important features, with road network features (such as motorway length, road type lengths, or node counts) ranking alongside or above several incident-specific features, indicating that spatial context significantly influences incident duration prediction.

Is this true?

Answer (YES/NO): NO